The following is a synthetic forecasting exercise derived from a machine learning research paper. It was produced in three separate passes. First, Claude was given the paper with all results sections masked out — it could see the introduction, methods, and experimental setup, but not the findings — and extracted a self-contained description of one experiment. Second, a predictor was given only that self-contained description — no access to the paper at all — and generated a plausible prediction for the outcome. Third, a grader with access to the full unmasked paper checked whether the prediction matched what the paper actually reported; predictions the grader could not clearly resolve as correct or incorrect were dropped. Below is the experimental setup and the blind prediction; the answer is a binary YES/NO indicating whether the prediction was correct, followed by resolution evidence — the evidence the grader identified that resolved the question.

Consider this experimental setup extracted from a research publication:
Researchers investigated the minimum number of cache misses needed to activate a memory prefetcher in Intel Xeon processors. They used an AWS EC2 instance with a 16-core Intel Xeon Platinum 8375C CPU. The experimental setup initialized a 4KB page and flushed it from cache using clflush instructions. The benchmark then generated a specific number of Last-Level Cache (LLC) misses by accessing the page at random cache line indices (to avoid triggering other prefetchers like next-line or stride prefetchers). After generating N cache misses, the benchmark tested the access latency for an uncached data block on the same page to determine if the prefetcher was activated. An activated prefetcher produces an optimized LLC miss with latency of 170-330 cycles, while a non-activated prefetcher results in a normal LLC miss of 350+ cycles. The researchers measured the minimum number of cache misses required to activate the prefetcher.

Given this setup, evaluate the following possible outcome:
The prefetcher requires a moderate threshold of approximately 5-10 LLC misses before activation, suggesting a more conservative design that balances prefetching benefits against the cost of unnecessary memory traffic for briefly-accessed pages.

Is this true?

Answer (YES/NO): NO